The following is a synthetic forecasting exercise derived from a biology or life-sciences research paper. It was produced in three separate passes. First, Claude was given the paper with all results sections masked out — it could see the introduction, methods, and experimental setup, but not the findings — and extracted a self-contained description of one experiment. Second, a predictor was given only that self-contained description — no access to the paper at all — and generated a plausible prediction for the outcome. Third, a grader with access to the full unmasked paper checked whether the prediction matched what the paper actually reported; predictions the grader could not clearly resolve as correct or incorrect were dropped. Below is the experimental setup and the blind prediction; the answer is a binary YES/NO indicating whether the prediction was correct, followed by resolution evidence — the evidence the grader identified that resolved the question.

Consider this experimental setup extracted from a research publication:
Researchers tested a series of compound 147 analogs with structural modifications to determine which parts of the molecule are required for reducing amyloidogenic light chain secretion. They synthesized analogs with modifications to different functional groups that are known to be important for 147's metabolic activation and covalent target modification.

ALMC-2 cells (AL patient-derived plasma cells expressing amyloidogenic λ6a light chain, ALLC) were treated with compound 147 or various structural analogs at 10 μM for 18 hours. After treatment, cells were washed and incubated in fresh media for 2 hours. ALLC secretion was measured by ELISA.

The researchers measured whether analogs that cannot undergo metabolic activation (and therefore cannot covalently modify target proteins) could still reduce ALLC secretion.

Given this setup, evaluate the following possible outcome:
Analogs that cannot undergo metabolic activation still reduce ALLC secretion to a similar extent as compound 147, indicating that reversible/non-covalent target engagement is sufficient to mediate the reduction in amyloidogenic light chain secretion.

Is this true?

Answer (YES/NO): NO